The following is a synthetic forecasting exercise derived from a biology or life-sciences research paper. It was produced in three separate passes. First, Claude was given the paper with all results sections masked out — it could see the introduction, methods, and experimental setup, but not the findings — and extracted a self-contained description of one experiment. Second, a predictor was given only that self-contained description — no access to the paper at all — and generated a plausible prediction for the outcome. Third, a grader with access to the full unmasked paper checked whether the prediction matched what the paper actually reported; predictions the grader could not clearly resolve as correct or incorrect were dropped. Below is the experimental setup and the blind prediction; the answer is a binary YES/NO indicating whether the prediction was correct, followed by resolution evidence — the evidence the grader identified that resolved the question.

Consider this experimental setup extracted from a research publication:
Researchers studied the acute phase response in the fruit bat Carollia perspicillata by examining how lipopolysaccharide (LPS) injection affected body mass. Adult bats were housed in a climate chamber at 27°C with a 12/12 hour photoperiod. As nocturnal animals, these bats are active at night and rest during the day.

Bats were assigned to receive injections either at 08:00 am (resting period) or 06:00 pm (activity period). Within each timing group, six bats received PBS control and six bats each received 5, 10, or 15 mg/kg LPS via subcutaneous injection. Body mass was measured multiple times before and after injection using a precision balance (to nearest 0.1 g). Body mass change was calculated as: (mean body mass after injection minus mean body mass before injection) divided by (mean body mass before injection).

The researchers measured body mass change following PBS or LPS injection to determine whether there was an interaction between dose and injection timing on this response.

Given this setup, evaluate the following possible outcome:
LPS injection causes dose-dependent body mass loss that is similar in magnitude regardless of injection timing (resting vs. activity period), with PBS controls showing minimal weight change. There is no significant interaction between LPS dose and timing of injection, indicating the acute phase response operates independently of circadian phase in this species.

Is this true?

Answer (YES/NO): NO